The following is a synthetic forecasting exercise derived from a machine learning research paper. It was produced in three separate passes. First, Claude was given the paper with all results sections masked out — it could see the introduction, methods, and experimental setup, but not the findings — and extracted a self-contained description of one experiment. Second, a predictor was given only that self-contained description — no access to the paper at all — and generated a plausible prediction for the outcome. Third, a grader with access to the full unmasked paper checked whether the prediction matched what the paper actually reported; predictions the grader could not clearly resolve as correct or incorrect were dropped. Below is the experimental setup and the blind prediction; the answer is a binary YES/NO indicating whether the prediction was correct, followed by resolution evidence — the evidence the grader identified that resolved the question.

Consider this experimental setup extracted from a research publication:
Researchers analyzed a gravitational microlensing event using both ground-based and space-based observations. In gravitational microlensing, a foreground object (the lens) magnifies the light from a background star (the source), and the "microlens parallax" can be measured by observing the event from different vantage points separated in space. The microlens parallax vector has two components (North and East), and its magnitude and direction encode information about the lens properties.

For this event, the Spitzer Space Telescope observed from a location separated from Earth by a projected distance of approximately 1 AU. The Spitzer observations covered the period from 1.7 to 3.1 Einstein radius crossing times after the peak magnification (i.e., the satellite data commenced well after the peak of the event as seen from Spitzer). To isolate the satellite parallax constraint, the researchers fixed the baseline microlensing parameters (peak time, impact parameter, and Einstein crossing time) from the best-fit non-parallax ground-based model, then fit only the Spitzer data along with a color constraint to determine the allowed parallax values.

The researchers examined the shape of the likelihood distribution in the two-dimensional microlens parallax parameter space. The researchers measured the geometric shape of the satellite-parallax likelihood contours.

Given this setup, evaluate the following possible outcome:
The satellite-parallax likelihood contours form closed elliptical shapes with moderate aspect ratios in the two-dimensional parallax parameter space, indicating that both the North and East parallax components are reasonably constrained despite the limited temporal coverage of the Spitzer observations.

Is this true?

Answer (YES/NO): NO